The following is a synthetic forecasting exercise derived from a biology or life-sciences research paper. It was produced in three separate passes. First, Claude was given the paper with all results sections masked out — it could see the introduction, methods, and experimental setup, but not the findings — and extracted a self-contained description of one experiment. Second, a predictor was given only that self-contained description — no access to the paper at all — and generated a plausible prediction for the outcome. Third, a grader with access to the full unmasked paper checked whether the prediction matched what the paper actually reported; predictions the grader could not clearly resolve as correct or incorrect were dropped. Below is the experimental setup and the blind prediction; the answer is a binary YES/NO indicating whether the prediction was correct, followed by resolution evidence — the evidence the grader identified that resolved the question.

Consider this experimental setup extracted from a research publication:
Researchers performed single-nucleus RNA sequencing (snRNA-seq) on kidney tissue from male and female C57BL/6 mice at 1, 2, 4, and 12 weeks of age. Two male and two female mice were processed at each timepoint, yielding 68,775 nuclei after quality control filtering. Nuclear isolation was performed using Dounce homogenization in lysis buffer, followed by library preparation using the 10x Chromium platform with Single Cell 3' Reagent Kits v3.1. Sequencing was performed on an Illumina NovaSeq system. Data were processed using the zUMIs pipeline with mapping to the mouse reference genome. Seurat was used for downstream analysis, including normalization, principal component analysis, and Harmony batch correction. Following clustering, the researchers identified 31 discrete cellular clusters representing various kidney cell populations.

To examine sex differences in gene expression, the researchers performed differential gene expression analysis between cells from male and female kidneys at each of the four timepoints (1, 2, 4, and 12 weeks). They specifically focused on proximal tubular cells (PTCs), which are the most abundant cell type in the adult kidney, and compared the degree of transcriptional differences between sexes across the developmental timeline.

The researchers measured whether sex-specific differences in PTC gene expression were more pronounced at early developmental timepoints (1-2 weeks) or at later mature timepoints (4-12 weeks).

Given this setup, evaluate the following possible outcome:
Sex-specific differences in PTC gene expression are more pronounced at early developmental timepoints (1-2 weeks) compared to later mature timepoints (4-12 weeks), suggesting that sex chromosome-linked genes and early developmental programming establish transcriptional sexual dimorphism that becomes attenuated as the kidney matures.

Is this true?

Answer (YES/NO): NO